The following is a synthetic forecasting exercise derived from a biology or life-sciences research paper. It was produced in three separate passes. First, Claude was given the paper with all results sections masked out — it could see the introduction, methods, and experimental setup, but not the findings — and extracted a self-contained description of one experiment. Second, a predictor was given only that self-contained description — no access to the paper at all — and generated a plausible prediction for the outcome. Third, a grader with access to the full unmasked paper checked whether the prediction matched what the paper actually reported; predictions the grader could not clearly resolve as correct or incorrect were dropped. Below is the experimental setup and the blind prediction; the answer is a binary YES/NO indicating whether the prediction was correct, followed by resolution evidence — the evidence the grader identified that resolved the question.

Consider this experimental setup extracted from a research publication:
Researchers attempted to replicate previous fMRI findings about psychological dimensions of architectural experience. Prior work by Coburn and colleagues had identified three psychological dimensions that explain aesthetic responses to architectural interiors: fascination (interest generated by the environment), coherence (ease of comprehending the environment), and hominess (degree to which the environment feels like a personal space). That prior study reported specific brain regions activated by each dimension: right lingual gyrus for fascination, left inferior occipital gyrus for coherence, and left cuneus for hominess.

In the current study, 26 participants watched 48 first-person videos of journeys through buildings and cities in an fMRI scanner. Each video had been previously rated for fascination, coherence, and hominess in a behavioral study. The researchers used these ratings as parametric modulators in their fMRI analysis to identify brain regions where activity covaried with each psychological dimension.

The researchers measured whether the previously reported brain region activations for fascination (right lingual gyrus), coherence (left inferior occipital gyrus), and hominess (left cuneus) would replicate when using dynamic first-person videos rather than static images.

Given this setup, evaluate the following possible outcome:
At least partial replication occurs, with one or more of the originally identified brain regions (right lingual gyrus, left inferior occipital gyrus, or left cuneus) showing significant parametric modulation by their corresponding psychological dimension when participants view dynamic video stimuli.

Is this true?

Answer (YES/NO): YES